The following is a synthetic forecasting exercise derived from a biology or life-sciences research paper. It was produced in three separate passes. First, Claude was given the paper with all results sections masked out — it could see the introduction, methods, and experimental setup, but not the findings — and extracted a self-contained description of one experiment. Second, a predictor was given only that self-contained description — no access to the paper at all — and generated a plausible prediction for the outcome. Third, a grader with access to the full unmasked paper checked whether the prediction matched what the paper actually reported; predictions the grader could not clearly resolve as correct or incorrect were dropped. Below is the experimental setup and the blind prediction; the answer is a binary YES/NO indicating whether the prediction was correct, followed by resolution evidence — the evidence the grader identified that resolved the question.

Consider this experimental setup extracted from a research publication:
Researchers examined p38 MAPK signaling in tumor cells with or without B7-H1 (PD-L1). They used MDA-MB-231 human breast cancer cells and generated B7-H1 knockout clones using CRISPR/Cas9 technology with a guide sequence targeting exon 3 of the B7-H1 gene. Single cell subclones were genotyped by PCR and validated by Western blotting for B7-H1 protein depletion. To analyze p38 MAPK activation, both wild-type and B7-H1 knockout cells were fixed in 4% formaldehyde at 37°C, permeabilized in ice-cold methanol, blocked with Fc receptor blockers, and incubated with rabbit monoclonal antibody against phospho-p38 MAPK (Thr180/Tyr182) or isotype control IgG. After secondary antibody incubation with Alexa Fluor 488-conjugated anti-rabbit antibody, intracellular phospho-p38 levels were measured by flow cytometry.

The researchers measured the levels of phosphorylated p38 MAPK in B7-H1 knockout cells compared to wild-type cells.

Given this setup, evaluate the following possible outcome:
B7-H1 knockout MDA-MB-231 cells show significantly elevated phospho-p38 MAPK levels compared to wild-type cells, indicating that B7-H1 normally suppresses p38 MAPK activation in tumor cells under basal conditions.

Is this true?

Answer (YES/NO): NO